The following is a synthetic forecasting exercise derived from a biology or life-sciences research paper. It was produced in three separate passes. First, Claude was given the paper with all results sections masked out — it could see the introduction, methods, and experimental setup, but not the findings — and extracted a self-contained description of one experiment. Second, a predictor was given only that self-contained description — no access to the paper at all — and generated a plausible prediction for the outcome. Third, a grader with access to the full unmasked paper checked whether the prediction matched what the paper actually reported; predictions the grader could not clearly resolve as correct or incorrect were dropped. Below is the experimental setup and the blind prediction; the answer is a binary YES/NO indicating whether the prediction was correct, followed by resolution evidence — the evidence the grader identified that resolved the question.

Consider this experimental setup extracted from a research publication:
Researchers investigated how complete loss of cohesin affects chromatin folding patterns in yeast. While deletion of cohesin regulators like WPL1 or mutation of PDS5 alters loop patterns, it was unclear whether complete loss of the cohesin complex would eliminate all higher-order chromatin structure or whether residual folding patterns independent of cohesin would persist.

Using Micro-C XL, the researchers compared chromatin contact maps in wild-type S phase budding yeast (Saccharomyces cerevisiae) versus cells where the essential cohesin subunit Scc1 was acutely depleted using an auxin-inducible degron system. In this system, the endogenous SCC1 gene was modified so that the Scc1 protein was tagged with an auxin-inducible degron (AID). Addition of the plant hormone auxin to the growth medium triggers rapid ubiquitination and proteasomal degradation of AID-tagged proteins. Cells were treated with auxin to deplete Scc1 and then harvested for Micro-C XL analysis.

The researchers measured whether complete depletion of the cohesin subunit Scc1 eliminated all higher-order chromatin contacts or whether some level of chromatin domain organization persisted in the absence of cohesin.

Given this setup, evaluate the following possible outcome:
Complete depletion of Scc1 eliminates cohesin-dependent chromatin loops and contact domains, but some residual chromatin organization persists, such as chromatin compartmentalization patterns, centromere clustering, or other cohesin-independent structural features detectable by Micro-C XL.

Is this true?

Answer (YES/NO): YES